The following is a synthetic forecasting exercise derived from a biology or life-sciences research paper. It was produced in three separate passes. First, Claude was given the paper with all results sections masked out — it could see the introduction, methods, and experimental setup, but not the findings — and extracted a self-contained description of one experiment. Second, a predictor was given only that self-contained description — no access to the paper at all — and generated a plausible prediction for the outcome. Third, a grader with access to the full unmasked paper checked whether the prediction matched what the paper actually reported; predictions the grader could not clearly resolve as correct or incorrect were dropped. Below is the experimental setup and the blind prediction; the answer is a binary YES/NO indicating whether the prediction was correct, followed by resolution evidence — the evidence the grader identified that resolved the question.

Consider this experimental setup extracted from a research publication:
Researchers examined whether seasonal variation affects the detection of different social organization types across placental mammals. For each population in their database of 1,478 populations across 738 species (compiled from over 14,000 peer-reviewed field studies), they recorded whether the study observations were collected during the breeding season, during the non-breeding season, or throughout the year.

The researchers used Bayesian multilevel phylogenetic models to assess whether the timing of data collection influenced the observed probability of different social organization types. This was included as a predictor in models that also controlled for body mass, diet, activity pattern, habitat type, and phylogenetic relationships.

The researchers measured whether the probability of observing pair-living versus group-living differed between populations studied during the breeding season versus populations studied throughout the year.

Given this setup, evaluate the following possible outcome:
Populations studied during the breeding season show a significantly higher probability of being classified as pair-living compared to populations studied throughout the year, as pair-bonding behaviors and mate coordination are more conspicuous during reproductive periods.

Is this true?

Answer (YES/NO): YES